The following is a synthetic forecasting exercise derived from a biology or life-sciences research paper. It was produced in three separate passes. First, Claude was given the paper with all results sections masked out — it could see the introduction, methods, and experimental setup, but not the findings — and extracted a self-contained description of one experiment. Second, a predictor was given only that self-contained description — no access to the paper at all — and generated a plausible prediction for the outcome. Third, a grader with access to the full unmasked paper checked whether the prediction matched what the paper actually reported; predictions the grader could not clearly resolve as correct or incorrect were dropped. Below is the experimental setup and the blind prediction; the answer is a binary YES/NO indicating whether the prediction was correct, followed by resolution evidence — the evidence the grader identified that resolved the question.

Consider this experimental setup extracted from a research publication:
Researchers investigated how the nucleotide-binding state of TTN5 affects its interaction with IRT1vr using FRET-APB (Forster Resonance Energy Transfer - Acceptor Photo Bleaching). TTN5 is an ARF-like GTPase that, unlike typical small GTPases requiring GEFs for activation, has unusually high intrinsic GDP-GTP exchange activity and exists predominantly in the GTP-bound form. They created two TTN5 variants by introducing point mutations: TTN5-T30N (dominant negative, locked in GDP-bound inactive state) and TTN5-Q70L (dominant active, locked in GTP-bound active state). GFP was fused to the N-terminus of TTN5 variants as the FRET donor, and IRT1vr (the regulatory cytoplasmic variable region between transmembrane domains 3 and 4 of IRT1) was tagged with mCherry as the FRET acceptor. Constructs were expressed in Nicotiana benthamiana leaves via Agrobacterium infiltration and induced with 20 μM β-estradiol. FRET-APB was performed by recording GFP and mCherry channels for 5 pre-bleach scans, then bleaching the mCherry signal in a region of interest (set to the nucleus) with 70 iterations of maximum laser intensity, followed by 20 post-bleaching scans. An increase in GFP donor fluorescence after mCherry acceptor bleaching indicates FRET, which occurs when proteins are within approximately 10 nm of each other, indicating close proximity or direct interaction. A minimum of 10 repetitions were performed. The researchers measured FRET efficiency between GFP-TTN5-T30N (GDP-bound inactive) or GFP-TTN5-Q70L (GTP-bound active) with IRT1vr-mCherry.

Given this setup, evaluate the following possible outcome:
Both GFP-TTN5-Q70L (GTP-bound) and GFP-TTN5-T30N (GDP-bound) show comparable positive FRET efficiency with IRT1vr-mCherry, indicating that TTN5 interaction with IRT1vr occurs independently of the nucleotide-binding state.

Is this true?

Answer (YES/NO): YES